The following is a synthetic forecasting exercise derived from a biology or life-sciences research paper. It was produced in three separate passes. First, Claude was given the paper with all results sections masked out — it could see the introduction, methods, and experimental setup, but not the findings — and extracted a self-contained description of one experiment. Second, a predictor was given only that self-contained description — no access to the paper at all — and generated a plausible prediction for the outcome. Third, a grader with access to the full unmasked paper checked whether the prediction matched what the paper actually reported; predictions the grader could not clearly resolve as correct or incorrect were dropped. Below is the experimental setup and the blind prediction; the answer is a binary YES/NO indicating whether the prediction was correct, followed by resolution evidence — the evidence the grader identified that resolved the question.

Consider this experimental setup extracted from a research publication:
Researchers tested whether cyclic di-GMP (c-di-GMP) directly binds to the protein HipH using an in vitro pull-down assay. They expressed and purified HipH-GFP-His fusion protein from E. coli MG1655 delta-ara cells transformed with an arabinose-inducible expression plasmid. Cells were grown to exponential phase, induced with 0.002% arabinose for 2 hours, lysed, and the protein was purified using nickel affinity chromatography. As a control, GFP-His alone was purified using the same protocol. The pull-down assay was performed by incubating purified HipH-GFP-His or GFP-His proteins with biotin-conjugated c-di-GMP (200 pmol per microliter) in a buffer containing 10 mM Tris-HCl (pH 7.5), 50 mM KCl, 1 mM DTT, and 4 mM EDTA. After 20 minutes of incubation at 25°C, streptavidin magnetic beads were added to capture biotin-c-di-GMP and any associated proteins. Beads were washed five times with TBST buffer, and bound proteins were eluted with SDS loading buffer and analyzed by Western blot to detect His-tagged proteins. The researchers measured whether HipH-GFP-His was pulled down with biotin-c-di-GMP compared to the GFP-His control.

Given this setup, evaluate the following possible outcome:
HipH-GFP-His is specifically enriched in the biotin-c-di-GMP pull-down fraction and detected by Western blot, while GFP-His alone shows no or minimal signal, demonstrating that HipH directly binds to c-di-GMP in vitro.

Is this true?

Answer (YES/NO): YES